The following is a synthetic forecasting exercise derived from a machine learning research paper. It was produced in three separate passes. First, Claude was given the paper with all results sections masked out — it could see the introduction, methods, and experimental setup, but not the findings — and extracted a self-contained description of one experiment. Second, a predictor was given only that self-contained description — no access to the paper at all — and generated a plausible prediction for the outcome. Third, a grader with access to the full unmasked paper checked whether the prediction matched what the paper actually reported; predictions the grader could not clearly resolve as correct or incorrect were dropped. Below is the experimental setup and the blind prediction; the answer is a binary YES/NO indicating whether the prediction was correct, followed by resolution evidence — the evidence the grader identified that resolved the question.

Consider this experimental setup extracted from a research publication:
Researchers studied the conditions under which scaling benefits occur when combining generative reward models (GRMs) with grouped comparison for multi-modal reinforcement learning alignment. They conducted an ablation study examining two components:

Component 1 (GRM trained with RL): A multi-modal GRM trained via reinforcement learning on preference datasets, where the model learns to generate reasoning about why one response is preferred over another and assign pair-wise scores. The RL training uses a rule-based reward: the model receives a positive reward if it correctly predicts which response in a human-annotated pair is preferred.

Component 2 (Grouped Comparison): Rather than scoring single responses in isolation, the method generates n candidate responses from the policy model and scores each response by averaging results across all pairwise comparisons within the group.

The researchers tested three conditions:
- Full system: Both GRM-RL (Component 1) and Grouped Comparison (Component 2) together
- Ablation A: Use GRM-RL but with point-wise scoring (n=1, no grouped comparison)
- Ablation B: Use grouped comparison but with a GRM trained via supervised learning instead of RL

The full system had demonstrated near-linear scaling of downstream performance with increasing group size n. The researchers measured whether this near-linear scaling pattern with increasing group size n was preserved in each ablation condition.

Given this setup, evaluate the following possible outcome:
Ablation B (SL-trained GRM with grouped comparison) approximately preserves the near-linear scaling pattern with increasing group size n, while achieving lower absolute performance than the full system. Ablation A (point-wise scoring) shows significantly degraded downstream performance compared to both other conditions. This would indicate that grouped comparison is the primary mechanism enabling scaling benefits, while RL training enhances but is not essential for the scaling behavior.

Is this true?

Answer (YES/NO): NO